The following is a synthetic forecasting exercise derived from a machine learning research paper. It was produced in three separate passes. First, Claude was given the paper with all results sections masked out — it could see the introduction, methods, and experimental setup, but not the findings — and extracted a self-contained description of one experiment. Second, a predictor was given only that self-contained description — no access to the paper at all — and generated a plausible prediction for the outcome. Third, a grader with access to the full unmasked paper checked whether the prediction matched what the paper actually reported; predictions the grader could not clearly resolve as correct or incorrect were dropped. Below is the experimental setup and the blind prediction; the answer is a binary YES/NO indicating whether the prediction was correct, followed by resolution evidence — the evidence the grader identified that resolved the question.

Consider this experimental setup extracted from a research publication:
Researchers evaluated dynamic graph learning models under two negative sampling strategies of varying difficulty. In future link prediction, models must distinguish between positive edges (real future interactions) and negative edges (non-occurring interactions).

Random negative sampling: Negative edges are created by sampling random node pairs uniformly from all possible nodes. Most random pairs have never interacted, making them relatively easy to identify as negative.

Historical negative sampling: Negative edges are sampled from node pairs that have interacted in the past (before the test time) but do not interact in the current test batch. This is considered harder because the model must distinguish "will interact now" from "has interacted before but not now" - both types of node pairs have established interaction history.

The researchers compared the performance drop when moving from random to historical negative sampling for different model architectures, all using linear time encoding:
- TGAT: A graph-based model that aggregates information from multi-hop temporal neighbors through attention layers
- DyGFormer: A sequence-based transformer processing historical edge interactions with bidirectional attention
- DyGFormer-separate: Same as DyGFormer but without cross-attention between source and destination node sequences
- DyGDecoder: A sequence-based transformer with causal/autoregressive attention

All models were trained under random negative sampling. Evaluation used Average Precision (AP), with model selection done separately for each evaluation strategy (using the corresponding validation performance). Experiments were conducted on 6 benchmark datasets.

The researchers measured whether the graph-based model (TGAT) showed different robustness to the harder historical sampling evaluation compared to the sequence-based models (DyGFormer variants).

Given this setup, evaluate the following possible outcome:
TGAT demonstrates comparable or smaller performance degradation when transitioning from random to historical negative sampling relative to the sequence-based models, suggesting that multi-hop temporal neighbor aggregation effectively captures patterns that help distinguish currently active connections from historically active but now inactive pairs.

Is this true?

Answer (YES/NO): YES